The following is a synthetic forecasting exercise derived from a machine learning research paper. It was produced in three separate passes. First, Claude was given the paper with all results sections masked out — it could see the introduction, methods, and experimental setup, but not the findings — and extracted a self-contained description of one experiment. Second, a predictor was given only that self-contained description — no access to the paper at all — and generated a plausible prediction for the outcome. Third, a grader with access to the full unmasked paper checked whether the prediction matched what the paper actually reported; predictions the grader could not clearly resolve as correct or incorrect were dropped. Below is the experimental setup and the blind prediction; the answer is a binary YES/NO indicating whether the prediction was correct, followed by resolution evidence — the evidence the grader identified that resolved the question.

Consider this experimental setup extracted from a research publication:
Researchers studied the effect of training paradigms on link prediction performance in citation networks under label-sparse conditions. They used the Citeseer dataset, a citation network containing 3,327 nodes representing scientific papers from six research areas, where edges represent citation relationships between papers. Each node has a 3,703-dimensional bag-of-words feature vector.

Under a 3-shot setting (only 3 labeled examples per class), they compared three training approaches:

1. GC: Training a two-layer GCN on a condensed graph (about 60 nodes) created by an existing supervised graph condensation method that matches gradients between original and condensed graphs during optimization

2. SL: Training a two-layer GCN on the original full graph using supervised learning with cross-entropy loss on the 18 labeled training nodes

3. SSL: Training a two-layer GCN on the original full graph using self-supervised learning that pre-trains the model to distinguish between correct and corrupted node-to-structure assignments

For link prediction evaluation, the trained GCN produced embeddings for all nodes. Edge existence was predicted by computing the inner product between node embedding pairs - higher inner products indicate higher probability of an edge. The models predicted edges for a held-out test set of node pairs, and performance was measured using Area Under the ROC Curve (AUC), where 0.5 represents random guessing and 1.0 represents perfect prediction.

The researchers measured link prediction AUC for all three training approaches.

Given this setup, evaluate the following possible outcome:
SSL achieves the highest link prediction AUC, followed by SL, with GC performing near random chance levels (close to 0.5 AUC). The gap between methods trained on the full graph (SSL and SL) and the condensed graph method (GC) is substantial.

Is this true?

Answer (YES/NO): NO